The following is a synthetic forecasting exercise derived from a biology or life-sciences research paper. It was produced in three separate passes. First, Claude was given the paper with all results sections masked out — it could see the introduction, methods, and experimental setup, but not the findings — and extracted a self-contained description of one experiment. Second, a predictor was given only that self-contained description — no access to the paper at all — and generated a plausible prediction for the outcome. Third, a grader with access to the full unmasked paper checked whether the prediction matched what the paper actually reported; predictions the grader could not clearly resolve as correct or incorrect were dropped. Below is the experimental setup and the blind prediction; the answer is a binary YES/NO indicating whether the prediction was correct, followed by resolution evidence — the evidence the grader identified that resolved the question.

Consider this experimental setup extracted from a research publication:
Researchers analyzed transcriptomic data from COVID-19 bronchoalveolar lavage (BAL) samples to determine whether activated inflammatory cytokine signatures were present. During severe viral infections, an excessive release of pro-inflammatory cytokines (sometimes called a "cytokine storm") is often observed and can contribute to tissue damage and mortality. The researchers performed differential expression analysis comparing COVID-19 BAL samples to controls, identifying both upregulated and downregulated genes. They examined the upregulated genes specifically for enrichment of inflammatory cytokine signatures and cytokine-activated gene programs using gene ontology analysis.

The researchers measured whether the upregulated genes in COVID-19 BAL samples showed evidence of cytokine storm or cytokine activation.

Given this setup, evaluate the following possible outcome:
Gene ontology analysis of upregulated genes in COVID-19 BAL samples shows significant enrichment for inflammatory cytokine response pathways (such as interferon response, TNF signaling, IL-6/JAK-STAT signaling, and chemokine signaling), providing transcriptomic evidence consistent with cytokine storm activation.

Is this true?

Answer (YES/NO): NO